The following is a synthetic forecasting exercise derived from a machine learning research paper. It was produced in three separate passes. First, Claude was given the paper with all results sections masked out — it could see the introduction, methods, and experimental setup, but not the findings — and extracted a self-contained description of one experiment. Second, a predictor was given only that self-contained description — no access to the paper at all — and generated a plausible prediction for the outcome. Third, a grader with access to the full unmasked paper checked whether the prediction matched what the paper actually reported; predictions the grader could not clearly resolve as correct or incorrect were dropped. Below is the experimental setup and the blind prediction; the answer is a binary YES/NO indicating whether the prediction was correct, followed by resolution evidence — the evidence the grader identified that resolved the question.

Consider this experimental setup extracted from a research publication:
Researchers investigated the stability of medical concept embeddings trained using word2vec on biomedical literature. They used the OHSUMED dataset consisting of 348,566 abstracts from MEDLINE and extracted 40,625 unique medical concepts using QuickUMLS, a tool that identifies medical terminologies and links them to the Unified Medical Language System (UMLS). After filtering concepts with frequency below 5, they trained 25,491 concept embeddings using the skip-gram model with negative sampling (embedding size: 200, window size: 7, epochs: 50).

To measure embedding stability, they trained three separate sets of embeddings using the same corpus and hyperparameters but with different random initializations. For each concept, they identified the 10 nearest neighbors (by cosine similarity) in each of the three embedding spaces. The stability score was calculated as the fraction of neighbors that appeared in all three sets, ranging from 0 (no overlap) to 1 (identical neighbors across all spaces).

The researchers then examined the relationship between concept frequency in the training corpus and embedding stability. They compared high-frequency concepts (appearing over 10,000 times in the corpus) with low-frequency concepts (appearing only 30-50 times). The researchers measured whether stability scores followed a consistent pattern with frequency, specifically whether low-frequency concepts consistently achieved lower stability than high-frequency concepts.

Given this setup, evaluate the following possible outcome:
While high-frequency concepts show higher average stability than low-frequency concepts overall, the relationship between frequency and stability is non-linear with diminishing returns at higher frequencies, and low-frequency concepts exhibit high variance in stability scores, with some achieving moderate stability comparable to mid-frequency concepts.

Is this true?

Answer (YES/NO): NO